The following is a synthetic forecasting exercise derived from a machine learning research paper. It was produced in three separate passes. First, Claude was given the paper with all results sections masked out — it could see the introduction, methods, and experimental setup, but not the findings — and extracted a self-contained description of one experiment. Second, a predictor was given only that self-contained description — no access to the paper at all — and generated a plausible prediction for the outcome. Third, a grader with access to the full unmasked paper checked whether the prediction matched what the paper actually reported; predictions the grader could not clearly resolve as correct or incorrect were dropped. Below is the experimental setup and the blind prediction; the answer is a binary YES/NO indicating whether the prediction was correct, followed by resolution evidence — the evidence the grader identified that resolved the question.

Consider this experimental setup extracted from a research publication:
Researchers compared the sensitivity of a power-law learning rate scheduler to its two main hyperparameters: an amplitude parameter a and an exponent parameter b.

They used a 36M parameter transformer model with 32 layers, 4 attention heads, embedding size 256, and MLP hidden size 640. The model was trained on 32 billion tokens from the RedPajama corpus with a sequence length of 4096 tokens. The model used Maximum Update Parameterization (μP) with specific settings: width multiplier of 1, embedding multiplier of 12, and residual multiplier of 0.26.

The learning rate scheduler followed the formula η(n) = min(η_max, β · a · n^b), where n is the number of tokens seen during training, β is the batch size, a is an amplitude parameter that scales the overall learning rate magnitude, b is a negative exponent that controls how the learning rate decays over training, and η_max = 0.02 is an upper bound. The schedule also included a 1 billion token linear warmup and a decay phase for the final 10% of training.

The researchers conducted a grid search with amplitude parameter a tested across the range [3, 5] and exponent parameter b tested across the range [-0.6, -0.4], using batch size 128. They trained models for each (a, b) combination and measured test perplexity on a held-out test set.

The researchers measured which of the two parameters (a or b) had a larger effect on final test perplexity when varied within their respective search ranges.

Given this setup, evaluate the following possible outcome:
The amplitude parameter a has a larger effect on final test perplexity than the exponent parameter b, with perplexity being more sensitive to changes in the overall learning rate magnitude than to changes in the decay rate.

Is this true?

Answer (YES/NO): NO